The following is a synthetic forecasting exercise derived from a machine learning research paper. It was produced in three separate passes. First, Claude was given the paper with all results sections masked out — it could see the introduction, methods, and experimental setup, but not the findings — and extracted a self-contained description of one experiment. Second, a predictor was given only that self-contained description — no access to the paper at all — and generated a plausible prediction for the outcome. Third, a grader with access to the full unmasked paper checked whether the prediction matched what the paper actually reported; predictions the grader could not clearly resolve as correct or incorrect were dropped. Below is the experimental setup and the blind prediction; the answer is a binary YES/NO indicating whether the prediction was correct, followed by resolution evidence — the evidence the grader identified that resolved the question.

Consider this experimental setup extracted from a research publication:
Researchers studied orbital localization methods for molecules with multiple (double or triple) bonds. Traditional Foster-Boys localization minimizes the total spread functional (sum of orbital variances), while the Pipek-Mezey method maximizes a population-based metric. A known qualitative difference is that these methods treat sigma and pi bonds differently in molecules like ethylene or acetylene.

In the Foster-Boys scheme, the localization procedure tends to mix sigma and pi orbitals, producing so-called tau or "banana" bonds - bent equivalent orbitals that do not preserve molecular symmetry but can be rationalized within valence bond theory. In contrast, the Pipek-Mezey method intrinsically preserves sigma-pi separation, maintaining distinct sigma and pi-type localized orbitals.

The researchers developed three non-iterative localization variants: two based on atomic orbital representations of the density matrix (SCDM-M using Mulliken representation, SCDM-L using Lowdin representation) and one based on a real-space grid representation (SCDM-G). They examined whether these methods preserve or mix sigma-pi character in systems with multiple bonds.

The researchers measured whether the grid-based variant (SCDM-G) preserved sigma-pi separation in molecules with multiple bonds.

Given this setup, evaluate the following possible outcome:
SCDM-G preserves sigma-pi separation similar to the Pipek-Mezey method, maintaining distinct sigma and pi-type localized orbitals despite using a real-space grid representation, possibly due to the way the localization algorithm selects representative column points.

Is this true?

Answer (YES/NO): YES